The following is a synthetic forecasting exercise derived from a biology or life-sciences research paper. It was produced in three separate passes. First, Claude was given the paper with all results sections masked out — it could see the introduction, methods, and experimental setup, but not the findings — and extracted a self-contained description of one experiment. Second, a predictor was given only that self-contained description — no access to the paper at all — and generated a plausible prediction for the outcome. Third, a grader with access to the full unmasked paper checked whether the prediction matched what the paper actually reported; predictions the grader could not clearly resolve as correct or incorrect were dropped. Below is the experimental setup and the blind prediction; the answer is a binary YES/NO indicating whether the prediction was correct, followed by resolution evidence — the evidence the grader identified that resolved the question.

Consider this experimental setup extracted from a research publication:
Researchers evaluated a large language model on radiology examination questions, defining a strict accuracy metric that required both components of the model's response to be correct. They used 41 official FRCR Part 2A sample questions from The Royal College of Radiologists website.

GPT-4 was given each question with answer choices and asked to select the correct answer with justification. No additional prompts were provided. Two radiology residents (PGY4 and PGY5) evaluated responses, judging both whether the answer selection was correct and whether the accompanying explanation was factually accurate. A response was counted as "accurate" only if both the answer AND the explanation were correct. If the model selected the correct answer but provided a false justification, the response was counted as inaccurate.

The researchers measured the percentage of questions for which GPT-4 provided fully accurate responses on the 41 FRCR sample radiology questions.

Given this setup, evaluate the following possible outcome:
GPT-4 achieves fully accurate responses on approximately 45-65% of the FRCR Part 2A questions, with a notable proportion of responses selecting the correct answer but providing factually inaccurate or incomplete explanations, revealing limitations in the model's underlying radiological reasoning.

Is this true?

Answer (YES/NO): NO